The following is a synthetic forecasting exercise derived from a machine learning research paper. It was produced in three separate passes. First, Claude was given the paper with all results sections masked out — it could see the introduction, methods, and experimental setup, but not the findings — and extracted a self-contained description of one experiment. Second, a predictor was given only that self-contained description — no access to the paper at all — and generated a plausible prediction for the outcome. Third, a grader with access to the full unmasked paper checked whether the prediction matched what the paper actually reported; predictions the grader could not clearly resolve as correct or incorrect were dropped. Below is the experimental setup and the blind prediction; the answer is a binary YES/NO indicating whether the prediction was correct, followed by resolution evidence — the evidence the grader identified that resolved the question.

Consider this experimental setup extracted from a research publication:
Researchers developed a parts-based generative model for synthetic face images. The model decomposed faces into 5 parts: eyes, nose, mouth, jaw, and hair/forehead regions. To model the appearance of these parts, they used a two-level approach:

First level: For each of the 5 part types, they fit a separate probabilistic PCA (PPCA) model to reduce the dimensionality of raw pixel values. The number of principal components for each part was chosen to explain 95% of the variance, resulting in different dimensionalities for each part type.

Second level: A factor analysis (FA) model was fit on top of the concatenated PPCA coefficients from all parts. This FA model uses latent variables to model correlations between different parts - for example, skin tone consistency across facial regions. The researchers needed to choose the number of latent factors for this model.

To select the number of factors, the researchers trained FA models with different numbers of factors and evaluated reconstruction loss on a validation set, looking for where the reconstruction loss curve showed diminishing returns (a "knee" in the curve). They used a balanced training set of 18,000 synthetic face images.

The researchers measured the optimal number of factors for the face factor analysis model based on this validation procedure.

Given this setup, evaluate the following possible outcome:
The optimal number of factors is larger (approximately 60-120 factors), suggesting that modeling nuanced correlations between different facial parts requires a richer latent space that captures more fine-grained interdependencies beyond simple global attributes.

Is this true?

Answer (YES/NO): NO